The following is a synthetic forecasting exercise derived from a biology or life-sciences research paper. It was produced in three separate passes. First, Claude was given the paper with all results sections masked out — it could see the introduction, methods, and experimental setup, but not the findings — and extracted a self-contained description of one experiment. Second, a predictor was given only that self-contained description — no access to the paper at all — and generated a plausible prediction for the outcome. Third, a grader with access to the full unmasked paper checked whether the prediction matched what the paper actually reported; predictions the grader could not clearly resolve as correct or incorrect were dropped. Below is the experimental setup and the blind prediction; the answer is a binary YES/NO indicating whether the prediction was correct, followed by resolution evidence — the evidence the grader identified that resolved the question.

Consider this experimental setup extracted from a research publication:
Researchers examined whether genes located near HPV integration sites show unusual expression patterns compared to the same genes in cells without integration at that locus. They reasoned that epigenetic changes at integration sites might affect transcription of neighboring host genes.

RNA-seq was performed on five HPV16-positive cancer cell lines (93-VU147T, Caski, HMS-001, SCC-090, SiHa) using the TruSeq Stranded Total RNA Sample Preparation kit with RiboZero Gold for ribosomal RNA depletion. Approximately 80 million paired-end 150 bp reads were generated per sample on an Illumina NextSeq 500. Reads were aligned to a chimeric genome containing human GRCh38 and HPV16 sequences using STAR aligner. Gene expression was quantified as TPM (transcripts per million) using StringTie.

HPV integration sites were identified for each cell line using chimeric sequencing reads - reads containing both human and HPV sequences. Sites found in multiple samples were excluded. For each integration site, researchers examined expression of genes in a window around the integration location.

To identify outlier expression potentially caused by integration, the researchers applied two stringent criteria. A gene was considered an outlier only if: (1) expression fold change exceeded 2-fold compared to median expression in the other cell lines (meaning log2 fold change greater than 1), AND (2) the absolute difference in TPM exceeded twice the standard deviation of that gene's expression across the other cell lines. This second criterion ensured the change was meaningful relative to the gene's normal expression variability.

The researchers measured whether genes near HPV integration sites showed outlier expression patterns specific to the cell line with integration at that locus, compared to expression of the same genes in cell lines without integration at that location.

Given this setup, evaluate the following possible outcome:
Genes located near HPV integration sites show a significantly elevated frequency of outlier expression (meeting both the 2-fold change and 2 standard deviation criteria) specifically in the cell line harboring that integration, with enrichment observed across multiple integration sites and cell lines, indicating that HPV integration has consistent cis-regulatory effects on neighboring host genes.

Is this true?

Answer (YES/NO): YES